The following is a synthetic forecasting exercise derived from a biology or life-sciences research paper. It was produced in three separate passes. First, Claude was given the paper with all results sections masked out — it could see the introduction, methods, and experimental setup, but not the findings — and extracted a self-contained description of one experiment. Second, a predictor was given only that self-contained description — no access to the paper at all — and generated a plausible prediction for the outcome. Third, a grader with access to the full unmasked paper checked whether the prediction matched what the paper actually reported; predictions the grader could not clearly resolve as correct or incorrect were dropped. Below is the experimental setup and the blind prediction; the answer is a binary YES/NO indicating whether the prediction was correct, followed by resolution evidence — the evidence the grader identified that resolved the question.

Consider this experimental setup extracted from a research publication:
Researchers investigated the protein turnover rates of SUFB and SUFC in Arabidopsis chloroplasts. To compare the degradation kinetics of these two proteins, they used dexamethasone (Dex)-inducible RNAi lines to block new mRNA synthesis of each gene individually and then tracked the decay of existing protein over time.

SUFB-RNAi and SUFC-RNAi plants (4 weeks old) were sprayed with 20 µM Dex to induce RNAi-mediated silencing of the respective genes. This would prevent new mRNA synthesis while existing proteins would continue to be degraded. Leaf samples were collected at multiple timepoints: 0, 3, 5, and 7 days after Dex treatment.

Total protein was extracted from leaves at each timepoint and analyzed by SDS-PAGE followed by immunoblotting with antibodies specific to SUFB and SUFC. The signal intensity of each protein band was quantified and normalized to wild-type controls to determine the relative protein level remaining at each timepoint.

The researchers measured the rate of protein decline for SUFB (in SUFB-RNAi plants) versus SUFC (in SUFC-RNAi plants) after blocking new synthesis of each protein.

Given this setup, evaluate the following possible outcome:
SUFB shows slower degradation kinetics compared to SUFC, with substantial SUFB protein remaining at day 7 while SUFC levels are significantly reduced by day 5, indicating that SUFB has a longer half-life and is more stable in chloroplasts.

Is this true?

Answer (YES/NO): NO